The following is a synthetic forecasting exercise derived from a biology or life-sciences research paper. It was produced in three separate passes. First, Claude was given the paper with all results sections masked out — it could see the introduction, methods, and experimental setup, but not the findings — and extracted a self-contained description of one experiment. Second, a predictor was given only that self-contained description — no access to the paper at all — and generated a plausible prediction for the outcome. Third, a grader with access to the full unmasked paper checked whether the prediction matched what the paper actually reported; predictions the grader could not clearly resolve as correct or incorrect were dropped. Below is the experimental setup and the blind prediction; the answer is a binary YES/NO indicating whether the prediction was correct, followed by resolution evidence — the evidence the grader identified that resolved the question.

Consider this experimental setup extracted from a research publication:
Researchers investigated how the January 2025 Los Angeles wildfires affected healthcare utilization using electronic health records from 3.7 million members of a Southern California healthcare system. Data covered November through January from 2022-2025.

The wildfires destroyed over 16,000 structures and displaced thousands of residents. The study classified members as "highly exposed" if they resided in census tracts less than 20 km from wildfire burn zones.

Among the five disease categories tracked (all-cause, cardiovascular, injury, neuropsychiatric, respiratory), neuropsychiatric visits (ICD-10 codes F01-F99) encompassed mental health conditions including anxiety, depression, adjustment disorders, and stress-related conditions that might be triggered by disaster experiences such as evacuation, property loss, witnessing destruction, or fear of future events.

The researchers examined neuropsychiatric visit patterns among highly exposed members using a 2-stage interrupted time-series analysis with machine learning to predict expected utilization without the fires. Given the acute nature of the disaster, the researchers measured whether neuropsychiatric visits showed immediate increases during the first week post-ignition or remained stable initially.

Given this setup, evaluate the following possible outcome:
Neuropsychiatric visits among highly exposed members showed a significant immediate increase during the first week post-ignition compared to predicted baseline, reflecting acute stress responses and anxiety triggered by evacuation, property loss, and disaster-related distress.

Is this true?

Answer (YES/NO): YES